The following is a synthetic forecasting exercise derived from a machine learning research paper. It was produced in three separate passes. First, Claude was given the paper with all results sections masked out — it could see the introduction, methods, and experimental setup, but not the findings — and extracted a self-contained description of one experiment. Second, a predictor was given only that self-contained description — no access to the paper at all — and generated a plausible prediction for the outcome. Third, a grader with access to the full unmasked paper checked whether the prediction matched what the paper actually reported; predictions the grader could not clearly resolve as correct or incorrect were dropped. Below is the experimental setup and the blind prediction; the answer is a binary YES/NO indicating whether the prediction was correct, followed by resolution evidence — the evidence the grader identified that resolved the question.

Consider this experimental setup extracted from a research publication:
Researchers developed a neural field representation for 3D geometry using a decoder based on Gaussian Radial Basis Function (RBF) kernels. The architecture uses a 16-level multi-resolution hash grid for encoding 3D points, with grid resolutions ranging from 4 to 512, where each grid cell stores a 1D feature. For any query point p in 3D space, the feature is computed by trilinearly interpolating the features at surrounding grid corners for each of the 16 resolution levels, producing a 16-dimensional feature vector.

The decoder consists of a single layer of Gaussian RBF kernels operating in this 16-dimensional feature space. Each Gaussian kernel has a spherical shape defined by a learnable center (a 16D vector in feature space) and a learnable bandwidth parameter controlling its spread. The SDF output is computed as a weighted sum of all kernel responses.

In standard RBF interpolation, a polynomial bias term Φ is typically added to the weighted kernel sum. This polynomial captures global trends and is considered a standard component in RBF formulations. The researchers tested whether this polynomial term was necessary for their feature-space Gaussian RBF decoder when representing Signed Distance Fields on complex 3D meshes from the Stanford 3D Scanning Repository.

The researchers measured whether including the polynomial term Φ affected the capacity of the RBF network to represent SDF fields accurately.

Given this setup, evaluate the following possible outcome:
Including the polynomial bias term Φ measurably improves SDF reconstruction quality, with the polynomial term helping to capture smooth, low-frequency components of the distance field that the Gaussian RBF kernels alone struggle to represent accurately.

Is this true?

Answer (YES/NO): NO